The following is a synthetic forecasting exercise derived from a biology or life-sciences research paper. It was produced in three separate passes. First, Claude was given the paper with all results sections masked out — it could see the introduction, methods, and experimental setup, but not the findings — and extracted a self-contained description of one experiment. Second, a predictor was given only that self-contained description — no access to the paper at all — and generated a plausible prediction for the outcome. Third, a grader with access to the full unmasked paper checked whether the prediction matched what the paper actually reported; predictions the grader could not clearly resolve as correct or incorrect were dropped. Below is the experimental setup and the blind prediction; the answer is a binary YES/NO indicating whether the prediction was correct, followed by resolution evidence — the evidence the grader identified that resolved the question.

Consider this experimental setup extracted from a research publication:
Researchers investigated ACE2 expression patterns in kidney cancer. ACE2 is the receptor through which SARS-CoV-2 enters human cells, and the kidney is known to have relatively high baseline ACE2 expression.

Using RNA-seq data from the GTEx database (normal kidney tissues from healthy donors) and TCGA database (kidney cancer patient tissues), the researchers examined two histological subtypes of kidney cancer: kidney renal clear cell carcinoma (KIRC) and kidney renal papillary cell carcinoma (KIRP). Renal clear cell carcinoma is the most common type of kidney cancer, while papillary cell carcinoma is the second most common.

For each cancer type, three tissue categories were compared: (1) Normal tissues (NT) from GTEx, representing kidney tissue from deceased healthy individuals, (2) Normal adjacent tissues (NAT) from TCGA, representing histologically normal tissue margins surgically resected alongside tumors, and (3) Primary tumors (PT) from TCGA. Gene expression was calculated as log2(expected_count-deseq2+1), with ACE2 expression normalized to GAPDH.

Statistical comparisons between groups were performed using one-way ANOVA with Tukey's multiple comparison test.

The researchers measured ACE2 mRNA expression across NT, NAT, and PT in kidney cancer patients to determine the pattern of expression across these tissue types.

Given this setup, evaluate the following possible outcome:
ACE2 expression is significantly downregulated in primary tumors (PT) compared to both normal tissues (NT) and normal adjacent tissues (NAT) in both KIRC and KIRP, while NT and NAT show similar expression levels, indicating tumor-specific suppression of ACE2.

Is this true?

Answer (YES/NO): NO